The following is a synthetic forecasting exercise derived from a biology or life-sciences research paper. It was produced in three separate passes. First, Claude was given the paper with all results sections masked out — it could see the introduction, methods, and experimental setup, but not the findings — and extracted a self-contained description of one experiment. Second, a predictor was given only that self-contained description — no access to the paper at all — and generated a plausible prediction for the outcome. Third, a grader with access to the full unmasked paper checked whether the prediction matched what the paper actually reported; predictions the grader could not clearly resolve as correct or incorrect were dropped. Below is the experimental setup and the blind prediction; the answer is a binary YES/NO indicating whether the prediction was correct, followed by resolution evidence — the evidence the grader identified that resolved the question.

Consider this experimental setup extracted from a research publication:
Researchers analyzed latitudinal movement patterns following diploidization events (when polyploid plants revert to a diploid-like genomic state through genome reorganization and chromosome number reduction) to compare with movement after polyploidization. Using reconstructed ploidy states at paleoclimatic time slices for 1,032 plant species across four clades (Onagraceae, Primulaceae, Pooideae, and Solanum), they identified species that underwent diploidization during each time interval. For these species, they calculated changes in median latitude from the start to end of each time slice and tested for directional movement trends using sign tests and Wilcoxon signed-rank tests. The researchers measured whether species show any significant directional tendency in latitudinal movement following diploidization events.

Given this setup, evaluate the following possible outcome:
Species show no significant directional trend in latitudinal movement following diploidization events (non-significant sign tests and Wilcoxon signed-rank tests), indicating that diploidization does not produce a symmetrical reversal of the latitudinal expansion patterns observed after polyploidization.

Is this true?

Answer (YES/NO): YES